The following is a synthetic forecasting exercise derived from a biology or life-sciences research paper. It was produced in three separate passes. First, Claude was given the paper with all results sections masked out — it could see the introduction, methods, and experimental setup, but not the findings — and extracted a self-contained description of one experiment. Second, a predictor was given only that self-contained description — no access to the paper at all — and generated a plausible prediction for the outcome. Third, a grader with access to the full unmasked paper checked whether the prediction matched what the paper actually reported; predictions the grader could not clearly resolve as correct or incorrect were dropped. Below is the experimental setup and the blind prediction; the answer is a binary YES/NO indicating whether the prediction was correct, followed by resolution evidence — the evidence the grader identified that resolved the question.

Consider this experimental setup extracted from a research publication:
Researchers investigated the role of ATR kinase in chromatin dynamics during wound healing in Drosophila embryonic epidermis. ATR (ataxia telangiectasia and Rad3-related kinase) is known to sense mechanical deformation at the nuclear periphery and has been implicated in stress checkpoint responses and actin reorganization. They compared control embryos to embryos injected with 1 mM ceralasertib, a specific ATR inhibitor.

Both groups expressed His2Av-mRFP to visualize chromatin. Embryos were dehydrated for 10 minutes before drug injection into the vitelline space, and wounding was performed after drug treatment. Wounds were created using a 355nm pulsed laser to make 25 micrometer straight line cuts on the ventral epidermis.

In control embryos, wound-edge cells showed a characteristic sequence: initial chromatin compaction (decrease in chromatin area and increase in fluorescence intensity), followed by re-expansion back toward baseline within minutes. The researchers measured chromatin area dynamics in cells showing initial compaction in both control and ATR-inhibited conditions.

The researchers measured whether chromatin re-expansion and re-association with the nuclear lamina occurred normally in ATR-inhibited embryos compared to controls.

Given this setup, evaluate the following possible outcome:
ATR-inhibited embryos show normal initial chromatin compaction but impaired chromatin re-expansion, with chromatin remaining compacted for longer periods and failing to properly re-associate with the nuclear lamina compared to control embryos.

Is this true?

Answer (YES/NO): YES